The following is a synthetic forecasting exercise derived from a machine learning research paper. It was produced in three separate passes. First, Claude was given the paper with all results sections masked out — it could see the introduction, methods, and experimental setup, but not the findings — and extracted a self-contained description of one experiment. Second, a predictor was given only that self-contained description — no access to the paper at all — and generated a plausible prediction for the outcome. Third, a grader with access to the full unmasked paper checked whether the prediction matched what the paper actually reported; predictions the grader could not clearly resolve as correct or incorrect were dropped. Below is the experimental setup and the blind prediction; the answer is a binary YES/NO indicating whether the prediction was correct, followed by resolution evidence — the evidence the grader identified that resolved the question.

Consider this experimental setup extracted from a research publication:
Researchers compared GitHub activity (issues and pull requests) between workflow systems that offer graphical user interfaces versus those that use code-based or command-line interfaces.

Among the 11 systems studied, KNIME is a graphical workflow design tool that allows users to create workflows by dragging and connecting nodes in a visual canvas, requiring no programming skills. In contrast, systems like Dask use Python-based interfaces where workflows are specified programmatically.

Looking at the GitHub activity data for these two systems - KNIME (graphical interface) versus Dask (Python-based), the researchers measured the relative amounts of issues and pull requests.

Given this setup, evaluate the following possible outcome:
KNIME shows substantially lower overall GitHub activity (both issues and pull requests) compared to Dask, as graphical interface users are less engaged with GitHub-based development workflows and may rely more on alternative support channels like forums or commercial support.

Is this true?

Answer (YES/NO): YES